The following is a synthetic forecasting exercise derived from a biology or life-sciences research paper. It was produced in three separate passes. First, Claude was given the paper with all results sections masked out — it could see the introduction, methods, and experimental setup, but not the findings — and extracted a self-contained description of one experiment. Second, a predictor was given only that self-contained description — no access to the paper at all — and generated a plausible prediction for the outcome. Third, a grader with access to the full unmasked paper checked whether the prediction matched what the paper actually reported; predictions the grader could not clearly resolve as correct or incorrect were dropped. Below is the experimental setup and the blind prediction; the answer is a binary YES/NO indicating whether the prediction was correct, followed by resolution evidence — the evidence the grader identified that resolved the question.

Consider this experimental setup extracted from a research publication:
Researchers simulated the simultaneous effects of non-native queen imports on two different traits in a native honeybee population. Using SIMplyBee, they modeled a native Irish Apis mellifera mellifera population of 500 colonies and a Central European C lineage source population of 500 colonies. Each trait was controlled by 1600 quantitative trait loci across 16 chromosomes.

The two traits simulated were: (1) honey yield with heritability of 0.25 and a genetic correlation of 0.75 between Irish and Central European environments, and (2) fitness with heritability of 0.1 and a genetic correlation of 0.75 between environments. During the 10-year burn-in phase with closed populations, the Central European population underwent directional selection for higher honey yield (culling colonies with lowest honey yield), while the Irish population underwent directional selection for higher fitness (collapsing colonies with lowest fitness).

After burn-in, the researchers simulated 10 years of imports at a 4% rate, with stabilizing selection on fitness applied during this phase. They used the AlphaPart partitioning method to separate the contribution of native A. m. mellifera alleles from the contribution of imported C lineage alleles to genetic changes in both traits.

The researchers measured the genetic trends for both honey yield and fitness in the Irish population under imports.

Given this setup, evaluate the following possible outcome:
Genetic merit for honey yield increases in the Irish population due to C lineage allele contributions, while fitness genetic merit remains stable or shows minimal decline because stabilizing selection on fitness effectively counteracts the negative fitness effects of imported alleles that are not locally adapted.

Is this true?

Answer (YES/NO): NO